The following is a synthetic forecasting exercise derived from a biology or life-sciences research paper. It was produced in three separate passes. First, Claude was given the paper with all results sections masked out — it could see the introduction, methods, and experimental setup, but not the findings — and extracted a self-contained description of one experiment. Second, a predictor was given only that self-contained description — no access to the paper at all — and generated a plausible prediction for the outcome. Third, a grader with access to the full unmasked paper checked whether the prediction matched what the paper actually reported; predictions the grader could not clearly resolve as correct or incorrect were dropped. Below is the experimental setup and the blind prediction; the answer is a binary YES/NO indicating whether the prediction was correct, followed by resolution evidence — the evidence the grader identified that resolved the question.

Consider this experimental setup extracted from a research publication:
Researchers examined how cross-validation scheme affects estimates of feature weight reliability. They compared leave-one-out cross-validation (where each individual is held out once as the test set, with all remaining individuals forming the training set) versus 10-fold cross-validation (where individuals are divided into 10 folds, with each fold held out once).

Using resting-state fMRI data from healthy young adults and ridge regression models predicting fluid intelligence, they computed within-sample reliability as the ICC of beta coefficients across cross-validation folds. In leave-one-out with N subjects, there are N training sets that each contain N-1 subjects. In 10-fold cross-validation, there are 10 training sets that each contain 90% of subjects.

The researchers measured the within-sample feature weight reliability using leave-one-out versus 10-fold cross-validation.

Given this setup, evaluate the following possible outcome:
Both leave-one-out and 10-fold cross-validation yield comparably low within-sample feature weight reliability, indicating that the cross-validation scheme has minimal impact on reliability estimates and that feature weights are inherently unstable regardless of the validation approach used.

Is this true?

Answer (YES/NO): NO